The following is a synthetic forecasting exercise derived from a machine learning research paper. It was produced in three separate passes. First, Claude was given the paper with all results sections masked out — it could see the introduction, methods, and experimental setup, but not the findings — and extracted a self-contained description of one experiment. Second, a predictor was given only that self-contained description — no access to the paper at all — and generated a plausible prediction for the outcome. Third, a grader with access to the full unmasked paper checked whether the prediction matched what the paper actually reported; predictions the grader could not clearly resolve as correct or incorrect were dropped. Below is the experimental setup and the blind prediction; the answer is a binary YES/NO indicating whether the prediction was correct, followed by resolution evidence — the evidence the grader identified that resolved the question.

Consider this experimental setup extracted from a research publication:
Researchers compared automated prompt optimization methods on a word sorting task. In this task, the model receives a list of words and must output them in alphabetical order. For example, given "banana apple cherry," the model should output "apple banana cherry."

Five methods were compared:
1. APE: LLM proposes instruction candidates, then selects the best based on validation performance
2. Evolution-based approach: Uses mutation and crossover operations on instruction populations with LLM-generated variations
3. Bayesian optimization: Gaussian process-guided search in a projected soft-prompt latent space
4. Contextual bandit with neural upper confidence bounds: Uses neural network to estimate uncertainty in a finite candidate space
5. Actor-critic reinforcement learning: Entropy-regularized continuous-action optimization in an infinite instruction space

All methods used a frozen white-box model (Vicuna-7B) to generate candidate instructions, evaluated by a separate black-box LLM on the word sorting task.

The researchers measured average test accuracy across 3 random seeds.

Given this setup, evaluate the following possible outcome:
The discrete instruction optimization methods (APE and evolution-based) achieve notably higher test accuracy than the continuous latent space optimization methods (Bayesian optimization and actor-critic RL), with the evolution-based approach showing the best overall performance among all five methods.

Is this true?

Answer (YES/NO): NO